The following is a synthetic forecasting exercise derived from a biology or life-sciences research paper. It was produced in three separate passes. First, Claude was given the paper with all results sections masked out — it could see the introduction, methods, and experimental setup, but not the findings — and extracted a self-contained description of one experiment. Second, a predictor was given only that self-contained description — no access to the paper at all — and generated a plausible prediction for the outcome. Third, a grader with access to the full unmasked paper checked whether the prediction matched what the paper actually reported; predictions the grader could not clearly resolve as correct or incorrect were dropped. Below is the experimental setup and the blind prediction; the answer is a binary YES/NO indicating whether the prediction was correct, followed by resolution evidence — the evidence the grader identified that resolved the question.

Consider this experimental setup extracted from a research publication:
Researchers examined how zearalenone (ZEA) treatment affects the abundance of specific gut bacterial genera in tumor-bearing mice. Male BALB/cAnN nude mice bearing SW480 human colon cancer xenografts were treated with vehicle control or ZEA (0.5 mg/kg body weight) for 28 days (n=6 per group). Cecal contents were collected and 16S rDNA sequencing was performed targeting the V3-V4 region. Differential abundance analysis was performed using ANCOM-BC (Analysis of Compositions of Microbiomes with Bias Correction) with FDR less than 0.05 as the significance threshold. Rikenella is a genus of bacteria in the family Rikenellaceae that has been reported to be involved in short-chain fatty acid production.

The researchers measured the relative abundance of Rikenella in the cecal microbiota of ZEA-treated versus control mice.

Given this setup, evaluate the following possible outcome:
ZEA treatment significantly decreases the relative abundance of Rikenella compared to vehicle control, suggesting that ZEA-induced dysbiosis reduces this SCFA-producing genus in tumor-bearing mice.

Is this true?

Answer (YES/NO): YES